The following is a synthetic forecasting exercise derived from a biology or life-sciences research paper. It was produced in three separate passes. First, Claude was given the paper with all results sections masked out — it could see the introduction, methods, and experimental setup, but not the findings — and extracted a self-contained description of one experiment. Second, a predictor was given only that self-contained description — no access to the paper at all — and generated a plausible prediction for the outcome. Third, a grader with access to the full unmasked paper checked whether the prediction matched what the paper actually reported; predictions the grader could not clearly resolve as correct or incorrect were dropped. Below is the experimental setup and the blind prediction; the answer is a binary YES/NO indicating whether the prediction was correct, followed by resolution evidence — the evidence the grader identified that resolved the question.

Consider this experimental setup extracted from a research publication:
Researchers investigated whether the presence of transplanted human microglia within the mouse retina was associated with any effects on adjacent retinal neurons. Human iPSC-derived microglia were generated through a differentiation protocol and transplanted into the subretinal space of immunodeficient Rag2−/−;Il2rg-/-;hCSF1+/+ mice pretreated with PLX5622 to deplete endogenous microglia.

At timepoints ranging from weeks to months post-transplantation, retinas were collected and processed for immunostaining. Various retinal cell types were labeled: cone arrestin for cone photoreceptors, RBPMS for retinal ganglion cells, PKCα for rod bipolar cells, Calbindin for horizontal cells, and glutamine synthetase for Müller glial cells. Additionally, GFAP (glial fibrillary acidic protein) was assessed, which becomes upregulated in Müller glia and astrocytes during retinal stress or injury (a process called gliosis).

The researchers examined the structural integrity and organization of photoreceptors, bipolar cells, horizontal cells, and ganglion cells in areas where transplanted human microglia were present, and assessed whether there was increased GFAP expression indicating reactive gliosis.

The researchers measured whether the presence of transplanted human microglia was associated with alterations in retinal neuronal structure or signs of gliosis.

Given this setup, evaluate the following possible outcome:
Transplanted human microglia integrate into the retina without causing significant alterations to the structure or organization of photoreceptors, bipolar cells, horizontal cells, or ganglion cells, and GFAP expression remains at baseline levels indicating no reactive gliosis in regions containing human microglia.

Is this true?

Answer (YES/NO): YES